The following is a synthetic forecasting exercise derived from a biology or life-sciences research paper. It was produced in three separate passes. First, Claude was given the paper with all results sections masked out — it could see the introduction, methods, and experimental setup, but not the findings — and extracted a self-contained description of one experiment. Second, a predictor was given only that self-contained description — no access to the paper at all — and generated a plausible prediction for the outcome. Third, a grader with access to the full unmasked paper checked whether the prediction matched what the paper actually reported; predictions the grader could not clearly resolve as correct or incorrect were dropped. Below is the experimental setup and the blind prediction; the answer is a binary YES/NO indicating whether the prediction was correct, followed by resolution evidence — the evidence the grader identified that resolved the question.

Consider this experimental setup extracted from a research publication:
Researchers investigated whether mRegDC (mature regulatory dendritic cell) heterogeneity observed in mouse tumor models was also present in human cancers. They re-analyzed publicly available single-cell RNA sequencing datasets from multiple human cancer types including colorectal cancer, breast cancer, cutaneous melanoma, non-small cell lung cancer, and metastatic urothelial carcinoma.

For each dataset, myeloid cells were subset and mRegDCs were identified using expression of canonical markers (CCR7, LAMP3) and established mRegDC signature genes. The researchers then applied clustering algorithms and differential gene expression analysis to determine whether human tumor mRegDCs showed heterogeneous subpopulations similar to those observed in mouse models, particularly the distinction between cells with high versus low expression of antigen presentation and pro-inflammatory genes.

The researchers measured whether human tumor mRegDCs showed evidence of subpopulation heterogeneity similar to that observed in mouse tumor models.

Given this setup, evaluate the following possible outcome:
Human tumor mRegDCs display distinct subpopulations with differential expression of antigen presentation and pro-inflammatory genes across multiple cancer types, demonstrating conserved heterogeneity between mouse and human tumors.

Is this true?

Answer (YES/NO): YES